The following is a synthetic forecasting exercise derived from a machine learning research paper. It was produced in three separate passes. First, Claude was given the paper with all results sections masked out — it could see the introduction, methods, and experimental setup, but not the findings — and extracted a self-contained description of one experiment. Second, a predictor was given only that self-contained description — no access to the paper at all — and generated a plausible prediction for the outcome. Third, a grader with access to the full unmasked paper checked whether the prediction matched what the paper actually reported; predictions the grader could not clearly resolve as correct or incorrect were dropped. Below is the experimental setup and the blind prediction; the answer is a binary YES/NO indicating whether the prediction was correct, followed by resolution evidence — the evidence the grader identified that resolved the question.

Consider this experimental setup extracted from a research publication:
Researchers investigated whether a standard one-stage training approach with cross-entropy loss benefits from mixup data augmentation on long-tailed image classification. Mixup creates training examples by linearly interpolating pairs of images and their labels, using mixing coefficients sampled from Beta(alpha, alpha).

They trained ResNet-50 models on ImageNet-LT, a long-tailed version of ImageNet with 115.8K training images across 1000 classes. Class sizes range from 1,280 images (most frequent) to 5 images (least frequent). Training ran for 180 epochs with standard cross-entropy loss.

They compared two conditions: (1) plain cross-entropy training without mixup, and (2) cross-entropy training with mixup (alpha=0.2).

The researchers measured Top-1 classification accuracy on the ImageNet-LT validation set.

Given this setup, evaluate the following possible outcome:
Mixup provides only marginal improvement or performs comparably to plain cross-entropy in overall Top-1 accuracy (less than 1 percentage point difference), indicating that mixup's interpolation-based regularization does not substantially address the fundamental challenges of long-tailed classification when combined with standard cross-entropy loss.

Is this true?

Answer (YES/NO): YES